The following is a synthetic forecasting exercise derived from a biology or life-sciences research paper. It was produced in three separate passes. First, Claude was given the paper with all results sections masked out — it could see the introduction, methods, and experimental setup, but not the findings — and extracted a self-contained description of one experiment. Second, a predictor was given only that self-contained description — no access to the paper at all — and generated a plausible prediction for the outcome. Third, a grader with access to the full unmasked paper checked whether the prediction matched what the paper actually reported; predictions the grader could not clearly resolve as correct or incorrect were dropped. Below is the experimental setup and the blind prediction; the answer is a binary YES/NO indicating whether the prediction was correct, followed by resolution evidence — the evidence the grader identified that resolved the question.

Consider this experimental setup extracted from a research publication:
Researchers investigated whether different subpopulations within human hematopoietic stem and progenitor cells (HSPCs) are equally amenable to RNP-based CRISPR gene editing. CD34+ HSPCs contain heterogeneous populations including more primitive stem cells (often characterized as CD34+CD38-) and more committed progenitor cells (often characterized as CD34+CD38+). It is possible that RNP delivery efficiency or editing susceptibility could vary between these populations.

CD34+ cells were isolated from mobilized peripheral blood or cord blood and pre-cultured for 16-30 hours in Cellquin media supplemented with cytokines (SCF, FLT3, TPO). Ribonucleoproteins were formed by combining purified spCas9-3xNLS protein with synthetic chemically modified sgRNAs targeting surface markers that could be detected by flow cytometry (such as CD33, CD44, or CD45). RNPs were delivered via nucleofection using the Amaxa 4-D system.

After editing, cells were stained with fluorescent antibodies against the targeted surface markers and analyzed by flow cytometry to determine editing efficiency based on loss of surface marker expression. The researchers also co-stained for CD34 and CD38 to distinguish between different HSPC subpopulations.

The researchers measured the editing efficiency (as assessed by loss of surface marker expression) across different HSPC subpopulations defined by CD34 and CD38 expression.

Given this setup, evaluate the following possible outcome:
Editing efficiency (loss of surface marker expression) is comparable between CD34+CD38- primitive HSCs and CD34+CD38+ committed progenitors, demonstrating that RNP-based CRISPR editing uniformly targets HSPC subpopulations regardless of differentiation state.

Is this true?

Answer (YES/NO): YES